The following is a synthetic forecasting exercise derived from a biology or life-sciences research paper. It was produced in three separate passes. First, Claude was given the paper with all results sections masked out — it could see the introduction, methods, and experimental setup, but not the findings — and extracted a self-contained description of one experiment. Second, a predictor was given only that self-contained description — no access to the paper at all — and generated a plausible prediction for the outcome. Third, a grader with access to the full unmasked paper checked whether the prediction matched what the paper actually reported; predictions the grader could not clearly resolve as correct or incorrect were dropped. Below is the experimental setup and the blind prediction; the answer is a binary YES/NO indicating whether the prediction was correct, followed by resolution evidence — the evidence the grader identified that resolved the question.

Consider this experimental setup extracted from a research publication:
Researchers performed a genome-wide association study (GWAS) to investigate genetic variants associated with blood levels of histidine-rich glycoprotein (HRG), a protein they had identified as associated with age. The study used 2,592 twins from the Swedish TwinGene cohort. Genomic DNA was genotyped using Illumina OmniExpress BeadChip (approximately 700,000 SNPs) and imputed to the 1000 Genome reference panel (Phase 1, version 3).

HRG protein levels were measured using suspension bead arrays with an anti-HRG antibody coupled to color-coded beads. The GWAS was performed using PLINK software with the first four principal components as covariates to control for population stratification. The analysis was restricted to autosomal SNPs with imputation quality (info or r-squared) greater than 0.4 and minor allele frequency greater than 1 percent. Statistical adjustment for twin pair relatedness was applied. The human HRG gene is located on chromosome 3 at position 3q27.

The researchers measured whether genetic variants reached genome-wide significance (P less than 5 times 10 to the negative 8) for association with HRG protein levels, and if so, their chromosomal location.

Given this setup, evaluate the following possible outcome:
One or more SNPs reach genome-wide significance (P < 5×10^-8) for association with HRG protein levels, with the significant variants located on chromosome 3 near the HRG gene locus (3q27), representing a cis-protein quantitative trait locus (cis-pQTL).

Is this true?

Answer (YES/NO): YES